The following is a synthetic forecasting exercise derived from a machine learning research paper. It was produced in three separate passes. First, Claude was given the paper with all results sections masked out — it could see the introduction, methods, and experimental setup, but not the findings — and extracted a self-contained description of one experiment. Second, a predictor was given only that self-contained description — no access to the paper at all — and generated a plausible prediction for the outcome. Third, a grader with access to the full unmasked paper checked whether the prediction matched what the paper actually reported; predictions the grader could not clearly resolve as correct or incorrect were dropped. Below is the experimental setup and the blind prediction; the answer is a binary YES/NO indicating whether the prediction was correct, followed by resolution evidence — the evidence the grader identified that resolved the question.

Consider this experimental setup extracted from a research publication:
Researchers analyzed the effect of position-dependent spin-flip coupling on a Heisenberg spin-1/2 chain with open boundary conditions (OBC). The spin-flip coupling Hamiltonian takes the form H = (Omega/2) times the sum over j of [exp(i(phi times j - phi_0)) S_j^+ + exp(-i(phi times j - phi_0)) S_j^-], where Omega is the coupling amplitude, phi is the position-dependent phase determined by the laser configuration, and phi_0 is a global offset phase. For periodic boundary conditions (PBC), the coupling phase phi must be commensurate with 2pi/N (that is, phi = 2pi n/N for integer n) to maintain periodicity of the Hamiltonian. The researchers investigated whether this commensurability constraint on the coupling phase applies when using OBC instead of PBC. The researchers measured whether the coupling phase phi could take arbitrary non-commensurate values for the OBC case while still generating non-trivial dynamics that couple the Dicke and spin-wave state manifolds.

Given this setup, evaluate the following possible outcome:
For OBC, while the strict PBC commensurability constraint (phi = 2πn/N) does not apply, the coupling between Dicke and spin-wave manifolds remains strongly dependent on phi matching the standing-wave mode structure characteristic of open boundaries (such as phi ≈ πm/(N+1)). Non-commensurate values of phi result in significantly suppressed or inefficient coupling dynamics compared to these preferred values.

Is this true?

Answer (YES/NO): NO